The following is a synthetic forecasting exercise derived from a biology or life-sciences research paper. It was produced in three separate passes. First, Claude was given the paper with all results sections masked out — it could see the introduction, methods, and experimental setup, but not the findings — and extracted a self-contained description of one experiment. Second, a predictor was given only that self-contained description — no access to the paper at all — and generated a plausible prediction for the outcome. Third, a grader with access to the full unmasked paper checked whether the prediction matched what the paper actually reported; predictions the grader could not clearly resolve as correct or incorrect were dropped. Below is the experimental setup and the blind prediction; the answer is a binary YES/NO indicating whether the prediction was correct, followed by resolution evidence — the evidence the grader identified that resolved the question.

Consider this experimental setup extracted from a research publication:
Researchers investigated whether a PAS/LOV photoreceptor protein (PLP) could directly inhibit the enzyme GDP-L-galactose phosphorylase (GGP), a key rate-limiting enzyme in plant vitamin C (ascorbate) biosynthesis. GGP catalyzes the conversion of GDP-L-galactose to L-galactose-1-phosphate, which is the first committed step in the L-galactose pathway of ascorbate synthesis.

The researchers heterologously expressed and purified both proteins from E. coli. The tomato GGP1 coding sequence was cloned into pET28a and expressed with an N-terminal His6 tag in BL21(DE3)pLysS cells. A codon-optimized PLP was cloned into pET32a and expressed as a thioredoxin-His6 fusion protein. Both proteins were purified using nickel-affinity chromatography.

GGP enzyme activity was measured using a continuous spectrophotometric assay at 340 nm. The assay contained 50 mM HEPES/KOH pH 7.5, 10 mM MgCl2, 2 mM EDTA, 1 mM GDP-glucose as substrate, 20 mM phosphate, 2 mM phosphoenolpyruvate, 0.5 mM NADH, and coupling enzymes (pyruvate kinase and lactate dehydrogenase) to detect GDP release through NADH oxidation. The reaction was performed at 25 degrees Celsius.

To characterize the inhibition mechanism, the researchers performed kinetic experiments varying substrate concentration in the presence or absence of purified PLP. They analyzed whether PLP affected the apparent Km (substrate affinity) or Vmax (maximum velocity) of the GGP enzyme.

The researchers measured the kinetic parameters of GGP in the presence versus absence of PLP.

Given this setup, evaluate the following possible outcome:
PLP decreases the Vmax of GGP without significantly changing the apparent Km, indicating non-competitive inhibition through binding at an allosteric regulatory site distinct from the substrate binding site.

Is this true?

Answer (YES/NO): YES